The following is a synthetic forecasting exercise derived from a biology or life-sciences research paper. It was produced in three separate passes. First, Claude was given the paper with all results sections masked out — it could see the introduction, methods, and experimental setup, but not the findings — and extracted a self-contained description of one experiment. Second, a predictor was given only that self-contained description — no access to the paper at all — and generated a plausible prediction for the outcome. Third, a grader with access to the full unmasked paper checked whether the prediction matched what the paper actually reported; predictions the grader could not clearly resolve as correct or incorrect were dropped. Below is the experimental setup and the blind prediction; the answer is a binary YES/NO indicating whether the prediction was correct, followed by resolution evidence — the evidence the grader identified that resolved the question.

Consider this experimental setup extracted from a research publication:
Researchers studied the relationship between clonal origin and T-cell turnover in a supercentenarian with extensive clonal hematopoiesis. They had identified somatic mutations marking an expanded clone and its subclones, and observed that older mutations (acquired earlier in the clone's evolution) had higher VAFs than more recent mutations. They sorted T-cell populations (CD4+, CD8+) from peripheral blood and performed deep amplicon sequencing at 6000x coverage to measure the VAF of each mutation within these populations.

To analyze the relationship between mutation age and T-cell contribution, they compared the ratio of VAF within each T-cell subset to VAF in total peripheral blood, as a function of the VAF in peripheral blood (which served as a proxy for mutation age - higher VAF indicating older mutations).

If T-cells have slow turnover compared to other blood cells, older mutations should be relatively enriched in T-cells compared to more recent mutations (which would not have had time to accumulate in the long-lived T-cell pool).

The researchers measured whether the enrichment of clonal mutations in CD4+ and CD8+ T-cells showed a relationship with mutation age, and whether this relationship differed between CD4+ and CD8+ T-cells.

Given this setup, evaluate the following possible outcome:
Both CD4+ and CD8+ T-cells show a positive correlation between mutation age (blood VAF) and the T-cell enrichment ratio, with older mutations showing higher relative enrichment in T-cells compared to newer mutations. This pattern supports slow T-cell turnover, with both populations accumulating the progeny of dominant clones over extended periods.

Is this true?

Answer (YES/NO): YES